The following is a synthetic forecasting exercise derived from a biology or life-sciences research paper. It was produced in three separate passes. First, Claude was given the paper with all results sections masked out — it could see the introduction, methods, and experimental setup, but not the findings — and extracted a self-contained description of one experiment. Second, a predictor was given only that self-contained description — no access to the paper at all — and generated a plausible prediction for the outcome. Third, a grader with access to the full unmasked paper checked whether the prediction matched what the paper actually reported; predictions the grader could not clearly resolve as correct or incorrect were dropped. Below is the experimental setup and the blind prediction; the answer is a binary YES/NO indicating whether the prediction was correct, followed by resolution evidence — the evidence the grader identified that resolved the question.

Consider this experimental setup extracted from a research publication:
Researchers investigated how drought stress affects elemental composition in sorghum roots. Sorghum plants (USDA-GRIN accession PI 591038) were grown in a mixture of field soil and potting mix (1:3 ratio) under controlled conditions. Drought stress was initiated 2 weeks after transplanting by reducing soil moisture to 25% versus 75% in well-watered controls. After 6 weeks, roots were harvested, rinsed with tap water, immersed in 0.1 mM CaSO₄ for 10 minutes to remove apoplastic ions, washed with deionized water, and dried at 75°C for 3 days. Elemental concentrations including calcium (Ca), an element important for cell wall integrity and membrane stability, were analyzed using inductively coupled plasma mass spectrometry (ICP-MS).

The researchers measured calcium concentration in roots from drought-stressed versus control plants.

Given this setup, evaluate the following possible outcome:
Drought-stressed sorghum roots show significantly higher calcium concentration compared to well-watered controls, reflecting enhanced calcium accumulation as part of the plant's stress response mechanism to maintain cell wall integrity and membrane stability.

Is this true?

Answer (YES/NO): YES